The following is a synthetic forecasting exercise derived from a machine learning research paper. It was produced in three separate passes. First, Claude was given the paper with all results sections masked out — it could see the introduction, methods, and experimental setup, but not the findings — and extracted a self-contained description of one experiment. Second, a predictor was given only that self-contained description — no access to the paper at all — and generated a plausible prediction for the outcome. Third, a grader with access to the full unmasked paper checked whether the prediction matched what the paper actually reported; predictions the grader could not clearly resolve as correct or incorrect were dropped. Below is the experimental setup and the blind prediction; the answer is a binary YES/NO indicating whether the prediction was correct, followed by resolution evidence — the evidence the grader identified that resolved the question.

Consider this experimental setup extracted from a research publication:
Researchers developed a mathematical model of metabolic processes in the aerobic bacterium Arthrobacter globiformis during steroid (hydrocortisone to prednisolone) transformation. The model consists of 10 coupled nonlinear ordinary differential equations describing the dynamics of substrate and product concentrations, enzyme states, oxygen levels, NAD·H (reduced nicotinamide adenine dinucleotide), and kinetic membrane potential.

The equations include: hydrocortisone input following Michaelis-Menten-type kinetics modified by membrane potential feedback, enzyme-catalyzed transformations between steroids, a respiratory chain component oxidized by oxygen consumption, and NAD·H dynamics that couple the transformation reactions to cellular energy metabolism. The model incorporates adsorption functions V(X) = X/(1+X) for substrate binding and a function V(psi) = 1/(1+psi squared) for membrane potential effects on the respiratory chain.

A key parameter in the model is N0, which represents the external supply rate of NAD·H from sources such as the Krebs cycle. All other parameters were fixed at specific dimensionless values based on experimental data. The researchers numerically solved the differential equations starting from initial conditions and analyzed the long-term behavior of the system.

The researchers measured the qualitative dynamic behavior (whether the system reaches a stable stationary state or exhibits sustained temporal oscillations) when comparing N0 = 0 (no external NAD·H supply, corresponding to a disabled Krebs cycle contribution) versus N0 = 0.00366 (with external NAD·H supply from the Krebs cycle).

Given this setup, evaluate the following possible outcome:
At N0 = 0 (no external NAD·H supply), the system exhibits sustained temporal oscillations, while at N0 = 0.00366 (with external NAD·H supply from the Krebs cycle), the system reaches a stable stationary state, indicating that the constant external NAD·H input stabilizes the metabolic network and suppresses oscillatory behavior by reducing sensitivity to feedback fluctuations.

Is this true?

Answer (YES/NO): NO